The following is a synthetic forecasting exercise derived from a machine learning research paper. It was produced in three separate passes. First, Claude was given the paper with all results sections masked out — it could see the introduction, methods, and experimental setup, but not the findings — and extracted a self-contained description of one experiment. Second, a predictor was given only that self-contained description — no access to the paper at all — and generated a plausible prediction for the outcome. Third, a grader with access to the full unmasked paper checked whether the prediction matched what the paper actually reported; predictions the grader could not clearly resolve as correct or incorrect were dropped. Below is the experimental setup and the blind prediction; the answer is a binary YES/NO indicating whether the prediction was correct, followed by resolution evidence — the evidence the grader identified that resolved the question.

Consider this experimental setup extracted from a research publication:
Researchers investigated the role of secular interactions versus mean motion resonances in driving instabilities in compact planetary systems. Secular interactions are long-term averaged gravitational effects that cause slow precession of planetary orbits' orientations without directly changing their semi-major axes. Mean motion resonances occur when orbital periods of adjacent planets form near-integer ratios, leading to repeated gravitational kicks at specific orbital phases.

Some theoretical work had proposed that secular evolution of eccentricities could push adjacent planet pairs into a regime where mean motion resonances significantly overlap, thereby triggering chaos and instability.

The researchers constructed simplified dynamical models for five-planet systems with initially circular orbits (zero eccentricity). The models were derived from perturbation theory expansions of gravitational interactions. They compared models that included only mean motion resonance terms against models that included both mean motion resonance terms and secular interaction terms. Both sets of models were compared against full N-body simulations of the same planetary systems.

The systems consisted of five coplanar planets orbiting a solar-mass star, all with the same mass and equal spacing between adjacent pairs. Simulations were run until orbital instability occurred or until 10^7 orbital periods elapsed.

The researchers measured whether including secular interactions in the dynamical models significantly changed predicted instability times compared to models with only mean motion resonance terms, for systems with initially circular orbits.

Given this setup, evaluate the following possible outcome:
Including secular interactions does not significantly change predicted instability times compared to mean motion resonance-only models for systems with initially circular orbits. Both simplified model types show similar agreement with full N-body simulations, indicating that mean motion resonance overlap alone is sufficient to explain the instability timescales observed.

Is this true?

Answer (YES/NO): YES